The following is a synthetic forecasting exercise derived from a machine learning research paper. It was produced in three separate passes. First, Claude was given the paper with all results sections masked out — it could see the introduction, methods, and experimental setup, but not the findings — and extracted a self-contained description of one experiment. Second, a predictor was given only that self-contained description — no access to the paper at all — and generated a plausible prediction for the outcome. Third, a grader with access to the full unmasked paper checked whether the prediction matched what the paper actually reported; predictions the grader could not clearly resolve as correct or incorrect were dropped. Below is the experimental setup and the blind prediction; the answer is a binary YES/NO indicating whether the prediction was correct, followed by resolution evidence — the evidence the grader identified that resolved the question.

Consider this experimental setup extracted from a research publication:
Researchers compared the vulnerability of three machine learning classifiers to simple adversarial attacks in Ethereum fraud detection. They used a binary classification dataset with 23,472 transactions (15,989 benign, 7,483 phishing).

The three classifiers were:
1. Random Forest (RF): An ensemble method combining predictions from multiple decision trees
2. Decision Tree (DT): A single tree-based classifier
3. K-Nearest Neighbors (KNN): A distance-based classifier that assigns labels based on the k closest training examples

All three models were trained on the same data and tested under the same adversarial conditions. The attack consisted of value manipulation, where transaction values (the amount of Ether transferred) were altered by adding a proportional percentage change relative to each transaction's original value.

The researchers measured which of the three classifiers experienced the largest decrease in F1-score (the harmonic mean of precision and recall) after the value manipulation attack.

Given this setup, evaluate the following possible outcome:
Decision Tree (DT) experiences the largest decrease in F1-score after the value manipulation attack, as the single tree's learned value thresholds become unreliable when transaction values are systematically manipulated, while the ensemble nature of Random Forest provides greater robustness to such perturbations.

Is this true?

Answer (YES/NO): NO